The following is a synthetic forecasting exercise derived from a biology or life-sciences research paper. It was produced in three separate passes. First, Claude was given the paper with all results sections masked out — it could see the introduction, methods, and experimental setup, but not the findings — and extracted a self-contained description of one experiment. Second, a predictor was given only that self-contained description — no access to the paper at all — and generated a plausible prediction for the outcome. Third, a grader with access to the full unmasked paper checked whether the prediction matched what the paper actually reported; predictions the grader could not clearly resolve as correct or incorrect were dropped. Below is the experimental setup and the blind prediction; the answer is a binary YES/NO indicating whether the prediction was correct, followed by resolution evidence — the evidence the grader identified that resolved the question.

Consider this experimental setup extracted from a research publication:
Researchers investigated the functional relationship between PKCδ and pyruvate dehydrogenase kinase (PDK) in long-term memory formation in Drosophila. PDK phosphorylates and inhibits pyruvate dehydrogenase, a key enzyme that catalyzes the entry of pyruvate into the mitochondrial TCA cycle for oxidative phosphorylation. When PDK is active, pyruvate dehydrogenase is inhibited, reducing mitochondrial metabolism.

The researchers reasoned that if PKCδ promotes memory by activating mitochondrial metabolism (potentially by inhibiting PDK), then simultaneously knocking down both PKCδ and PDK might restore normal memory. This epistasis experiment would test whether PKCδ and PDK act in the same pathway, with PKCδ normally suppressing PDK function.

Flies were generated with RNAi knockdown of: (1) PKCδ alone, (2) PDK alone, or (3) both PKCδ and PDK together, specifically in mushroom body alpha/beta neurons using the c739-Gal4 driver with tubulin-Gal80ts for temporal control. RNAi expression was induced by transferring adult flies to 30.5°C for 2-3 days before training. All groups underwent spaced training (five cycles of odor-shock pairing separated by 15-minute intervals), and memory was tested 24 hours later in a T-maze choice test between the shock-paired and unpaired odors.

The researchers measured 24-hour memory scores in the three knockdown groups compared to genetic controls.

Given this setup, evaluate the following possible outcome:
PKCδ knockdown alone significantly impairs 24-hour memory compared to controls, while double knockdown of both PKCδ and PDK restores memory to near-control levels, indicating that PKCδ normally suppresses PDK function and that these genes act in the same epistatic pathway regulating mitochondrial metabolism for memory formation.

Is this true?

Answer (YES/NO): YES